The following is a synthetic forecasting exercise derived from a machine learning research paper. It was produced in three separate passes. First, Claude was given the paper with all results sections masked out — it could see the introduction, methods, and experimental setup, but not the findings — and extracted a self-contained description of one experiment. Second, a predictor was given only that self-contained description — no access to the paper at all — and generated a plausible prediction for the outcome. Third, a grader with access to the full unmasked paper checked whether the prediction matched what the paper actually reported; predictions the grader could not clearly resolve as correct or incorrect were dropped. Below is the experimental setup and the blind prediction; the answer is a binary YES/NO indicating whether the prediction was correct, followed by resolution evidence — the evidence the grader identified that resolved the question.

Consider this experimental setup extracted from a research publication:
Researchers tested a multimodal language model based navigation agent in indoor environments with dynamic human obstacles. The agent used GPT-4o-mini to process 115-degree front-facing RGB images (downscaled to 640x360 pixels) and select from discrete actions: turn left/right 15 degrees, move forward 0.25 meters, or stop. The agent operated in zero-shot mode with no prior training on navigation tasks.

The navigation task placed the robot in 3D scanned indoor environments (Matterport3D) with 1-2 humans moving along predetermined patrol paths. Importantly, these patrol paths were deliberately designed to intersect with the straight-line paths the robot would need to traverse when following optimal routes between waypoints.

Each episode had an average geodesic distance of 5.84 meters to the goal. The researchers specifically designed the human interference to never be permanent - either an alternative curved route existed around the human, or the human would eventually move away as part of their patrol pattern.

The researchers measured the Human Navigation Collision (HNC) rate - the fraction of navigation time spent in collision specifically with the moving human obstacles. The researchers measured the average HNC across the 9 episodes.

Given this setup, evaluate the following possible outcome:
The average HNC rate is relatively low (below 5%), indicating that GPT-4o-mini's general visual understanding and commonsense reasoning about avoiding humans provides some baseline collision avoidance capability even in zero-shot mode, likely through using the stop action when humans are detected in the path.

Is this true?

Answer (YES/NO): NO